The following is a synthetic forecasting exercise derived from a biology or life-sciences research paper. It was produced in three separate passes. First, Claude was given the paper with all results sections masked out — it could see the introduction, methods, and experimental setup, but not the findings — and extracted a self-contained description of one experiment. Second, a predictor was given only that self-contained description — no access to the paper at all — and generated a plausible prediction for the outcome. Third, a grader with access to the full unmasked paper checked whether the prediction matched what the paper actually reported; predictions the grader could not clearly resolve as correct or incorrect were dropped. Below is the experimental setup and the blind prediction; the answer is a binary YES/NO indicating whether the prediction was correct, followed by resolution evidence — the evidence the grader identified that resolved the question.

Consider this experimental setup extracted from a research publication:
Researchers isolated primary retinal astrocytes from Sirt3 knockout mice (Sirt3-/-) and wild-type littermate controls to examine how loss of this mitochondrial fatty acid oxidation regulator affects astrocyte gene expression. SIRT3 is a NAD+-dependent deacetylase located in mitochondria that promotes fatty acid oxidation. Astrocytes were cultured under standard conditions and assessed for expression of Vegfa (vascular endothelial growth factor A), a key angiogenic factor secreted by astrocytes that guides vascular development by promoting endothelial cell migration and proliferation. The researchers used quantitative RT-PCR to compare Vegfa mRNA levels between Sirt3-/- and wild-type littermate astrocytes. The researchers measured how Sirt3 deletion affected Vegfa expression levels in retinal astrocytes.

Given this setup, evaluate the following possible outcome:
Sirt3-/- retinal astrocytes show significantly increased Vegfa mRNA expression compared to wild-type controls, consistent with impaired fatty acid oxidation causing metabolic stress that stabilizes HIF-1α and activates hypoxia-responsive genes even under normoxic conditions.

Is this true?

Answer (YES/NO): YES